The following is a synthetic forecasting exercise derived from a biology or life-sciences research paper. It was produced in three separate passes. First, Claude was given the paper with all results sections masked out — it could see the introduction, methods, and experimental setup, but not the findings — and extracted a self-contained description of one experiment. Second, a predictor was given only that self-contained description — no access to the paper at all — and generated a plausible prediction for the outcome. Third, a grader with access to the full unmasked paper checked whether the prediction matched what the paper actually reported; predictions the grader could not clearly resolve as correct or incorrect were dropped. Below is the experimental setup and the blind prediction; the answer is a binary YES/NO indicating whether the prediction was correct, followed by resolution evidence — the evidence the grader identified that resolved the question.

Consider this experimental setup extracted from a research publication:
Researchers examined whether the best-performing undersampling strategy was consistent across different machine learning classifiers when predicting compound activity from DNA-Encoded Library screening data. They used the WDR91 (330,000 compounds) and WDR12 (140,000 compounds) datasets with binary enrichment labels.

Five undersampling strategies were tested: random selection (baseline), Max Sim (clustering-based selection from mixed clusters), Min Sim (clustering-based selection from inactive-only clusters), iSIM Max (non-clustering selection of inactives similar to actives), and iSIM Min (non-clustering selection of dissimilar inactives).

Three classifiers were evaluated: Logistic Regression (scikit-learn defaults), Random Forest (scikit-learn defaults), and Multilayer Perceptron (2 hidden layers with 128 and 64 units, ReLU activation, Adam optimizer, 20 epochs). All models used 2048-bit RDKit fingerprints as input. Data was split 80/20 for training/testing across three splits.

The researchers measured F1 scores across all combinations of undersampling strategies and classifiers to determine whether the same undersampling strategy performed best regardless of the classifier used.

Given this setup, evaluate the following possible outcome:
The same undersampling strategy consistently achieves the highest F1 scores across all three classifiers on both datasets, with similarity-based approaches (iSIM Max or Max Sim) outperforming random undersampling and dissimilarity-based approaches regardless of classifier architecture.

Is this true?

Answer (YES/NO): NO